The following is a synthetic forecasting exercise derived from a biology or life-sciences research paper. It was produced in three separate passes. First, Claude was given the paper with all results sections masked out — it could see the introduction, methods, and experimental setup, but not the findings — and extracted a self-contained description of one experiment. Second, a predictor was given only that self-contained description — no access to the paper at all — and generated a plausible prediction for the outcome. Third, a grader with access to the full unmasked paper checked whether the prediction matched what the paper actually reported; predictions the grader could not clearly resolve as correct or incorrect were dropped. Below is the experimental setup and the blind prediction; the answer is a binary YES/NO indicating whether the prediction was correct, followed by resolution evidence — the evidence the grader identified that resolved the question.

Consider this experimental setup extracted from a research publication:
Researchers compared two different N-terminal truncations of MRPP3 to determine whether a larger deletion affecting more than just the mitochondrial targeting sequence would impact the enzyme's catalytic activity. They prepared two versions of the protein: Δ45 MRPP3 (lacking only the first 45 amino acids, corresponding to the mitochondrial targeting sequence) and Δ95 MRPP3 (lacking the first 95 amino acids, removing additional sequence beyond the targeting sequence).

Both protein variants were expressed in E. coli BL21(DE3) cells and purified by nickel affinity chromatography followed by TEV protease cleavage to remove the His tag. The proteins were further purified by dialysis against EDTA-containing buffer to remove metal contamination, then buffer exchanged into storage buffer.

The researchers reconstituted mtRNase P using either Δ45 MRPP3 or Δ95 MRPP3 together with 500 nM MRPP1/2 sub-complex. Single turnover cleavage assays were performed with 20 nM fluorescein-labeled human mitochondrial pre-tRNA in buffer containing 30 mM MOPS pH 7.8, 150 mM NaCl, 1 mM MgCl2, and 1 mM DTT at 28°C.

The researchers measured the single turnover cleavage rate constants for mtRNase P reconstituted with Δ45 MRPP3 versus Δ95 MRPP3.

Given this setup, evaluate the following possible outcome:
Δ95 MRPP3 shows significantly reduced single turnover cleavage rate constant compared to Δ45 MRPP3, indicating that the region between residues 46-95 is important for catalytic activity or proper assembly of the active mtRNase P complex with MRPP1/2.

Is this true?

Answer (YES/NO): NO